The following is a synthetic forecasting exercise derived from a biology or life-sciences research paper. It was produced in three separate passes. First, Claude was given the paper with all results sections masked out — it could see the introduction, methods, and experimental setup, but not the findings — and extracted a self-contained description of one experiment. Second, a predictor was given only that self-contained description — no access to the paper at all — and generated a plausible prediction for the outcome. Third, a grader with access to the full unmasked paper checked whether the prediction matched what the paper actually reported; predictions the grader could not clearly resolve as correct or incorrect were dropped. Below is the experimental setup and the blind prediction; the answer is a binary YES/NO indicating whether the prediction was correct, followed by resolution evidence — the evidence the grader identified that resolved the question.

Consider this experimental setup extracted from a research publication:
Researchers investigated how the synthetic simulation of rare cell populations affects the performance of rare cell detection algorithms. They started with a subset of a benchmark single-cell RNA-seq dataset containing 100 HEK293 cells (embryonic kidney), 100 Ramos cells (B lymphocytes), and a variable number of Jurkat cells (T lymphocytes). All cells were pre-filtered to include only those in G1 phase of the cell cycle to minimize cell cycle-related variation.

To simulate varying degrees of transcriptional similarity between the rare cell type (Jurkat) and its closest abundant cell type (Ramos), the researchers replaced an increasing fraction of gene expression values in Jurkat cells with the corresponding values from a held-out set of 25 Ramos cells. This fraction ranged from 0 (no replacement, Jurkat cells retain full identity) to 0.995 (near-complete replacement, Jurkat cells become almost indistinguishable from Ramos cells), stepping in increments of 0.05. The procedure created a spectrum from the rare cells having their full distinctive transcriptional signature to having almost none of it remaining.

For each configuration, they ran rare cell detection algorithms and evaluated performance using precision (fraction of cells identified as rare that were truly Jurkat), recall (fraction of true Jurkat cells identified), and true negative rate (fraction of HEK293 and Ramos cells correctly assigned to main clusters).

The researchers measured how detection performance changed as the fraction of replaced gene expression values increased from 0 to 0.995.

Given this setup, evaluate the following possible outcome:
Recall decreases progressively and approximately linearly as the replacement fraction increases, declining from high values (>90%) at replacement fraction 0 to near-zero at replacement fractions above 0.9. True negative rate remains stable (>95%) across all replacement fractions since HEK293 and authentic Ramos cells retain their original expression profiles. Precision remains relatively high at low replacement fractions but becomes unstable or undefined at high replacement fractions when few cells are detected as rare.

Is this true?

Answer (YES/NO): NO